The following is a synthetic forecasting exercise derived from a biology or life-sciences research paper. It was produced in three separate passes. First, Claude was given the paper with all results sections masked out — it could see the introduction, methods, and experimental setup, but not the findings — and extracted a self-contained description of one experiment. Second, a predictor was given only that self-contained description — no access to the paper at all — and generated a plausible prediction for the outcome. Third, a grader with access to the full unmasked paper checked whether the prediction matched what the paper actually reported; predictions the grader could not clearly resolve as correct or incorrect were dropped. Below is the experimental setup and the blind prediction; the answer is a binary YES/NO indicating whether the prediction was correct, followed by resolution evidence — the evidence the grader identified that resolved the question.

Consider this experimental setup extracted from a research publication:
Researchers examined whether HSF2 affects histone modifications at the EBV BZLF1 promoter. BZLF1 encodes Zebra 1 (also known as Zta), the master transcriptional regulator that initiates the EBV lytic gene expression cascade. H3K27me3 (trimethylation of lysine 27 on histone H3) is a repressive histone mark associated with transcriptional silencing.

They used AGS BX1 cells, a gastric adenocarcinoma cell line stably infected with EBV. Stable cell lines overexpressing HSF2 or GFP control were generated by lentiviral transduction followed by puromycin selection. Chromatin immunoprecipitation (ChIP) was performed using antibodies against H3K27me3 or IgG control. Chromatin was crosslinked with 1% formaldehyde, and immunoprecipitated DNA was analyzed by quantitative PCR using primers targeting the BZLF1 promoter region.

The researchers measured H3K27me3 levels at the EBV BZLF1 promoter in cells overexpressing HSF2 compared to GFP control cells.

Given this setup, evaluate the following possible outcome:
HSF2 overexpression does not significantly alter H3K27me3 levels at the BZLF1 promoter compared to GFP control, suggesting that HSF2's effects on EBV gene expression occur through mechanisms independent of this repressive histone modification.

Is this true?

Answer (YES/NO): NO